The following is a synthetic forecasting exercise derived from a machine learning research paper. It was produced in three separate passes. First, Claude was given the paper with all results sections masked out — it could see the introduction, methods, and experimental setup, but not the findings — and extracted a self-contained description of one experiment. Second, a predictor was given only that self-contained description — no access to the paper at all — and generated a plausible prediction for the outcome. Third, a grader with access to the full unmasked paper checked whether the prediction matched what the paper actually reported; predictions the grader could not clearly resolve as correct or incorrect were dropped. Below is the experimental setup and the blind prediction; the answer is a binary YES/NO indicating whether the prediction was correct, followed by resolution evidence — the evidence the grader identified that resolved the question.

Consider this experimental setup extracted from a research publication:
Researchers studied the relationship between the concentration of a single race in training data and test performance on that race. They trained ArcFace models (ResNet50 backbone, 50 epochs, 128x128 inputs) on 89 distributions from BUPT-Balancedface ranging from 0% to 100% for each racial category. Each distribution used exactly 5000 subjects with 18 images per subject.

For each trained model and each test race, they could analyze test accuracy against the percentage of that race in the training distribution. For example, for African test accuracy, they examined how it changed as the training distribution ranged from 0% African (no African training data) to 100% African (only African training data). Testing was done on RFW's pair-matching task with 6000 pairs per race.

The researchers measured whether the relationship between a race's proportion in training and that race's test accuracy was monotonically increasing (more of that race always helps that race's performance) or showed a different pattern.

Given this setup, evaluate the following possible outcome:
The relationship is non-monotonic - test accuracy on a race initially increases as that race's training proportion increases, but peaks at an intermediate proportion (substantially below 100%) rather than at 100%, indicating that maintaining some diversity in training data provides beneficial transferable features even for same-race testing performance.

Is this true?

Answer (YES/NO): NO